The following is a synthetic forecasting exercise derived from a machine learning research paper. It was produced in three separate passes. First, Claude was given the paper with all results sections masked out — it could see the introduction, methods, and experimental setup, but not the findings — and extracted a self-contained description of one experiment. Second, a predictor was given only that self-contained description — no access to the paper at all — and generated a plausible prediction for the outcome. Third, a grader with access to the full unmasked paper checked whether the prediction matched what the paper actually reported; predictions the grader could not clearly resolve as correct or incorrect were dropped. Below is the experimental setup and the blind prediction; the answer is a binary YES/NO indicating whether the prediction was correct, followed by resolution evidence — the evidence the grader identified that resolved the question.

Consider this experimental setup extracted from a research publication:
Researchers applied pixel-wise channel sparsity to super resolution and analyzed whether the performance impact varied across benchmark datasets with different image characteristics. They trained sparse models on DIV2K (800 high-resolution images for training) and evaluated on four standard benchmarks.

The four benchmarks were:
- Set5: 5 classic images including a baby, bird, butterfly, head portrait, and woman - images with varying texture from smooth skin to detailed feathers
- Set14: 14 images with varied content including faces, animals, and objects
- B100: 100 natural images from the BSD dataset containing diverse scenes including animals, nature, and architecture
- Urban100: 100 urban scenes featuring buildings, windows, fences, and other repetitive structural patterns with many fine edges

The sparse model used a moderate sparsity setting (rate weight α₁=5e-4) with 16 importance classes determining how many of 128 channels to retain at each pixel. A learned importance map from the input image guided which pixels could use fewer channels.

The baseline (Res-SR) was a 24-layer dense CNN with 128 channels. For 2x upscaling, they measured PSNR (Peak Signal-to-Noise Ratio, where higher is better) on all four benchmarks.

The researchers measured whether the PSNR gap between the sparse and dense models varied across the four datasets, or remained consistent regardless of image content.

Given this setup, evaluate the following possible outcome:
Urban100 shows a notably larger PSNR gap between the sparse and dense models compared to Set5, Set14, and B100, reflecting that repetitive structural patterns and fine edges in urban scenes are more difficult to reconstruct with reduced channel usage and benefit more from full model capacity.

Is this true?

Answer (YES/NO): YES